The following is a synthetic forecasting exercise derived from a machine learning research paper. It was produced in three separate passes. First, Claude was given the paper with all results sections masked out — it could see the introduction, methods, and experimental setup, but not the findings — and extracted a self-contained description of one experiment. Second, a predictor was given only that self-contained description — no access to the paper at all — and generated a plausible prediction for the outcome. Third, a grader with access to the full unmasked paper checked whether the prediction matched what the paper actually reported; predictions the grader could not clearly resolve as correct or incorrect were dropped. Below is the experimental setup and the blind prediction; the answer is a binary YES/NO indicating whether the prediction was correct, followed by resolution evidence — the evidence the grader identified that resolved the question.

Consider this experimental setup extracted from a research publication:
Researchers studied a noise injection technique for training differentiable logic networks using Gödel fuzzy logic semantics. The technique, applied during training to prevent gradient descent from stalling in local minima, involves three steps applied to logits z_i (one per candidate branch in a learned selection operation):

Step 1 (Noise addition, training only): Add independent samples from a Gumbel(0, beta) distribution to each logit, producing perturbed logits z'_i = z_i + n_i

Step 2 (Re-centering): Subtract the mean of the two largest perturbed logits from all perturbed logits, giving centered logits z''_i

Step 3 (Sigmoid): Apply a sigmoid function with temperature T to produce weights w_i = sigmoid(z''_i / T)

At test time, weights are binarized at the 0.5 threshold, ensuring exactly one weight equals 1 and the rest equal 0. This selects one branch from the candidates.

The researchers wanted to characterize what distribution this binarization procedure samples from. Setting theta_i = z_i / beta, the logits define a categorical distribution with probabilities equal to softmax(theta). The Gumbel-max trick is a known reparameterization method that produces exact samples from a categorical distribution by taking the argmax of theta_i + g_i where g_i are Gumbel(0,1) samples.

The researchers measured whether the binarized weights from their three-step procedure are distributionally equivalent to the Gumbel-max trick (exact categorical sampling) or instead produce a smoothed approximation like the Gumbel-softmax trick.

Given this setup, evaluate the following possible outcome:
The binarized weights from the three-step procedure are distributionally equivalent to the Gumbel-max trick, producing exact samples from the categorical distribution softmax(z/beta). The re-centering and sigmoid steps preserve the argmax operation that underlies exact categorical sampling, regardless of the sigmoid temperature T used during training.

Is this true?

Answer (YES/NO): YES